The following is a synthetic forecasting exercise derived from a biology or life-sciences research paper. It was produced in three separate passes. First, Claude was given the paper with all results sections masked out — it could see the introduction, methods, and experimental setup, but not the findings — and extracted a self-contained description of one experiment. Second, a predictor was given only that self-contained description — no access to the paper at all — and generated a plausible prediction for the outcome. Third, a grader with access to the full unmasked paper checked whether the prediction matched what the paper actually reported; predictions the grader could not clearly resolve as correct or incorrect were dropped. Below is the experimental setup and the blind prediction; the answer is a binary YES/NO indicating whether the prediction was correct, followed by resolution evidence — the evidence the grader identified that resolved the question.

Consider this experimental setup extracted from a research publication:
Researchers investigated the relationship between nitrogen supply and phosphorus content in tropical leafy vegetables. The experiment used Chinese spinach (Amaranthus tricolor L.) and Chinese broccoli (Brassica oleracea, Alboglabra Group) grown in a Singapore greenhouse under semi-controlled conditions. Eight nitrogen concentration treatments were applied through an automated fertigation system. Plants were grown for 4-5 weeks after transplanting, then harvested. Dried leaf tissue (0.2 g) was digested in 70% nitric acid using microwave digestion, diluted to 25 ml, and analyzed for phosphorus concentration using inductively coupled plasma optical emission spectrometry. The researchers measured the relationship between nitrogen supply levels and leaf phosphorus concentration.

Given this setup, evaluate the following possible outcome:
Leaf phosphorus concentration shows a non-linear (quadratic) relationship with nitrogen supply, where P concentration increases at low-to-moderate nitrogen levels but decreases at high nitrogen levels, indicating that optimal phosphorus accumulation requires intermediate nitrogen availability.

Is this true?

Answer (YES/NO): NO